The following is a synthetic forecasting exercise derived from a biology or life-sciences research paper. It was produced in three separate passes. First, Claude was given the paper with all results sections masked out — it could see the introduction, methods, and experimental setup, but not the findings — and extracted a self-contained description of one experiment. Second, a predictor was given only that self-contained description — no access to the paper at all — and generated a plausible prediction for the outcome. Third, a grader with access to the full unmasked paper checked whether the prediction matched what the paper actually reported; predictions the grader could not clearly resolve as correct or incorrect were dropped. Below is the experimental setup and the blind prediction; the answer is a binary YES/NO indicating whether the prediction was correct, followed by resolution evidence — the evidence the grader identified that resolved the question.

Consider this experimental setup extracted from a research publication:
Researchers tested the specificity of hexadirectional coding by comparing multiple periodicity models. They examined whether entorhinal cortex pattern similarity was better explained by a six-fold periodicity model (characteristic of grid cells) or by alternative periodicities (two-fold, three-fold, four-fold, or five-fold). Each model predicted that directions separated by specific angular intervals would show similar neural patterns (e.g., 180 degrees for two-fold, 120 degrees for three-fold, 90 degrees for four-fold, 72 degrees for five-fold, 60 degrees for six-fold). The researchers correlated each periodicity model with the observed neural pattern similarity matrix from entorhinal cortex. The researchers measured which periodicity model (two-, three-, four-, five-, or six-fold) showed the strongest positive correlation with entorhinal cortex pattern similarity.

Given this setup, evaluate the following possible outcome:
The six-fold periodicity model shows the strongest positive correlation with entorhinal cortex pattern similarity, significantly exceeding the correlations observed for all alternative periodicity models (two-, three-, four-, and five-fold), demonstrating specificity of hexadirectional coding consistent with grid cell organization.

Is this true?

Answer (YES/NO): YES